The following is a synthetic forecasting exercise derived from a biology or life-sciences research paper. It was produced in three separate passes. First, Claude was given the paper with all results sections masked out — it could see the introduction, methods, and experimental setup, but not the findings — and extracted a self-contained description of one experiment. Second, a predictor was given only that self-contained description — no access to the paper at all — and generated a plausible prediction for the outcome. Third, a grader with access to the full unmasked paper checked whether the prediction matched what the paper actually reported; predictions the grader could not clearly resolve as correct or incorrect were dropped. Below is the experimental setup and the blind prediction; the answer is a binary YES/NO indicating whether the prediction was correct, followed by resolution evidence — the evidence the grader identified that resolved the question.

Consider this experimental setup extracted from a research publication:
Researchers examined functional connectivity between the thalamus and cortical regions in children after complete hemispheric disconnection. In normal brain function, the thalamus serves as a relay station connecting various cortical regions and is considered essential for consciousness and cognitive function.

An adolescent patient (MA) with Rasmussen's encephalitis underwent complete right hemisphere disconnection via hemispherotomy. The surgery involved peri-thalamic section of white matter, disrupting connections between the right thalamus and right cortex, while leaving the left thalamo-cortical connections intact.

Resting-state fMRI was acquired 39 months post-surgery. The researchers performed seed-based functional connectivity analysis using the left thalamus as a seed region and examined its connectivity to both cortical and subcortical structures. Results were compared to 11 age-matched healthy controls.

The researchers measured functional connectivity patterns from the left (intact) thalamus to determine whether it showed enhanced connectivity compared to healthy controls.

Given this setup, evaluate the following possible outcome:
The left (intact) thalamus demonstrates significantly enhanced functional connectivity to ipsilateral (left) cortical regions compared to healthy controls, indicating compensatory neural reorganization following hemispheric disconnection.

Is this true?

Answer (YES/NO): YES